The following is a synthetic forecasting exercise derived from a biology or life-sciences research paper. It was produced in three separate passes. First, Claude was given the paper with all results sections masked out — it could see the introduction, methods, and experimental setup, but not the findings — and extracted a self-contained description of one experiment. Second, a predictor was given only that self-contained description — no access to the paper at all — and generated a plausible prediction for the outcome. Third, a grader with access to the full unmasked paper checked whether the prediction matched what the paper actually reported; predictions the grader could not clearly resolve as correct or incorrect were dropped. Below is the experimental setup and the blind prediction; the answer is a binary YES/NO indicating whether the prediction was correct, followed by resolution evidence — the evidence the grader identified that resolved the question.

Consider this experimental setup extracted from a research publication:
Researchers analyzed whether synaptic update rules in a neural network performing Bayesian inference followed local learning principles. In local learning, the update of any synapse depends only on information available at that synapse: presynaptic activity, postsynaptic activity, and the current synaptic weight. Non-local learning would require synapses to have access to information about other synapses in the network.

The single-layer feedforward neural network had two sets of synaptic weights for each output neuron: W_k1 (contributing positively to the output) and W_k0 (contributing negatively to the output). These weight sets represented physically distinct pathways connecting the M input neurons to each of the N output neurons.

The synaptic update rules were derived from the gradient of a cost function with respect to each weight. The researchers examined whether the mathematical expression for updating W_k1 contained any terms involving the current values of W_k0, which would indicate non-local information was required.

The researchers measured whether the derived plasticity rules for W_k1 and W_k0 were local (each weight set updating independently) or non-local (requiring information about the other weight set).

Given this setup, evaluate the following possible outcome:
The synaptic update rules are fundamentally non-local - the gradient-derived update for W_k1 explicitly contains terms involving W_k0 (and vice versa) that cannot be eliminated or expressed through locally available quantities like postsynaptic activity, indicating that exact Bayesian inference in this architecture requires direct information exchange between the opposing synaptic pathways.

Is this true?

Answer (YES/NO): NO